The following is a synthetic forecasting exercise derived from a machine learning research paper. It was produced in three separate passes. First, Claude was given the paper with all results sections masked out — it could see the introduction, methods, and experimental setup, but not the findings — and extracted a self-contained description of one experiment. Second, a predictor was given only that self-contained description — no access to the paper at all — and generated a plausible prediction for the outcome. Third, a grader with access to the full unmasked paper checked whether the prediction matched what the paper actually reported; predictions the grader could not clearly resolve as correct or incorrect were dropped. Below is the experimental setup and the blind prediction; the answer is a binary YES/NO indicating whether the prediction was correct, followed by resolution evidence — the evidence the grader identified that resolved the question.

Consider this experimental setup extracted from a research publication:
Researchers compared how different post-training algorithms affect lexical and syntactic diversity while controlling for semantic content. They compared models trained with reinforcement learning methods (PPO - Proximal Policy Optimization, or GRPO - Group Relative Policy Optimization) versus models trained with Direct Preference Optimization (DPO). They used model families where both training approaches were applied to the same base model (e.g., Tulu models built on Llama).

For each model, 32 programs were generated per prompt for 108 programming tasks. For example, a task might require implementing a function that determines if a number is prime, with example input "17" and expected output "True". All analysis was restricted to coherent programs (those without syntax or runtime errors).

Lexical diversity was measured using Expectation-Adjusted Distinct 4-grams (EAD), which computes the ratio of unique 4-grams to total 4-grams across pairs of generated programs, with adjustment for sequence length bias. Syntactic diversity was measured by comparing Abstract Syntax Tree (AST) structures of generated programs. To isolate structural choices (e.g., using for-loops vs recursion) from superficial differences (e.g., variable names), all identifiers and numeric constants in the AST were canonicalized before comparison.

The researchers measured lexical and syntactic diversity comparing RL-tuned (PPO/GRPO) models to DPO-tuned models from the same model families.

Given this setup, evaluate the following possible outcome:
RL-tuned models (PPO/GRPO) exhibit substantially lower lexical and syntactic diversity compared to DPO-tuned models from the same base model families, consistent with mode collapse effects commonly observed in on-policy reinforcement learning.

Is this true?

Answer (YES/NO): YES